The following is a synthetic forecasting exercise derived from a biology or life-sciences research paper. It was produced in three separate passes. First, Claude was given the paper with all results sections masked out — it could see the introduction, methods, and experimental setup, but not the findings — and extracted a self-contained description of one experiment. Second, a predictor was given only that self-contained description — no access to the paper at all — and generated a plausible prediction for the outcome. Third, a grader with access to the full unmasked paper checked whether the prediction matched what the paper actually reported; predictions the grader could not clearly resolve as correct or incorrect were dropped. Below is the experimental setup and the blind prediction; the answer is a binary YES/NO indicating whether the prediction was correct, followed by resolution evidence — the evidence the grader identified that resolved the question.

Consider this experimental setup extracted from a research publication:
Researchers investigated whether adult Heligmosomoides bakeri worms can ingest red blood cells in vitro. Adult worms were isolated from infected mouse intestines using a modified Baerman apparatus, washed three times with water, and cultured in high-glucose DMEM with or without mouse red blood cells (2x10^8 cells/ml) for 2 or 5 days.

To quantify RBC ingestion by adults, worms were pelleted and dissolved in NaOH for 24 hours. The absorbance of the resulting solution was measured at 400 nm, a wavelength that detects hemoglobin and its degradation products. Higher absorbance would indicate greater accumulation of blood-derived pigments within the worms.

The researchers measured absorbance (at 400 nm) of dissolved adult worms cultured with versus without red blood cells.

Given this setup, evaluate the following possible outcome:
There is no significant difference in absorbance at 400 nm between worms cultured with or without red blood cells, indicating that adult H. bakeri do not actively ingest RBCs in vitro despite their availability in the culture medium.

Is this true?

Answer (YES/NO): NO